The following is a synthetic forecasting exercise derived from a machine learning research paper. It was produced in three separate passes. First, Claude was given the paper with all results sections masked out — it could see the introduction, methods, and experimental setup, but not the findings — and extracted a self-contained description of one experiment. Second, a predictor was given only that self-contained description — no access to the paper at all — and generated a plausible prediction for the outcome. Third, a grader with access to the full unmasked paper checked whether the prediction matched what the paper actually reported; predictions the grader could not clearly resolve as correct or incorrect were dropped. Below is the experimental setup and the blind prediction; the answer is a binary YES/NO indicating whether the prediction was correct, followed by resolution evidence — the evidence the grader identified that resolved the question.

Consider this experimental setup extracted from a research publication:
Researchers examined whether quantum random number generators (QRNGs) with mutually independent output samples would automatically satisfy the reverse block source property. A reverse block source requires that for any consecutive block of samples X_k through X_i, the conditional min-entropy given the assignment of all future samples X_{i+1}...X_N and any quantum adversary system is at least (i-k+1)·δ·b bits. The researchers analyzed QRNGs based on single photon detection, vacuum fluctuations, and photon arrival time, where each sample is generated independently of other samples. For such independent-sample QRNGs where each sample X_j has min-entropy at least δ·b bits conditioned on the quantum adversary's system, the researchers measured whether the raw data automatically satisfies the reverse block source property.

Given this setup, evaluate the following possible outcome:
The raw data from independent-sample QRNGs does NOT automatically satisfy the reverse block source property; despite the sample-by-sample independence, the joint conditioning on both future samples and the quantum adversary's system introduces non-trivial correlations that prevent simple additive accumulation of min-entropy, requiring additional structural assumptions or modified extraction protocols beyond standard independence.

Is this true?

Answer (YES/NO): NO